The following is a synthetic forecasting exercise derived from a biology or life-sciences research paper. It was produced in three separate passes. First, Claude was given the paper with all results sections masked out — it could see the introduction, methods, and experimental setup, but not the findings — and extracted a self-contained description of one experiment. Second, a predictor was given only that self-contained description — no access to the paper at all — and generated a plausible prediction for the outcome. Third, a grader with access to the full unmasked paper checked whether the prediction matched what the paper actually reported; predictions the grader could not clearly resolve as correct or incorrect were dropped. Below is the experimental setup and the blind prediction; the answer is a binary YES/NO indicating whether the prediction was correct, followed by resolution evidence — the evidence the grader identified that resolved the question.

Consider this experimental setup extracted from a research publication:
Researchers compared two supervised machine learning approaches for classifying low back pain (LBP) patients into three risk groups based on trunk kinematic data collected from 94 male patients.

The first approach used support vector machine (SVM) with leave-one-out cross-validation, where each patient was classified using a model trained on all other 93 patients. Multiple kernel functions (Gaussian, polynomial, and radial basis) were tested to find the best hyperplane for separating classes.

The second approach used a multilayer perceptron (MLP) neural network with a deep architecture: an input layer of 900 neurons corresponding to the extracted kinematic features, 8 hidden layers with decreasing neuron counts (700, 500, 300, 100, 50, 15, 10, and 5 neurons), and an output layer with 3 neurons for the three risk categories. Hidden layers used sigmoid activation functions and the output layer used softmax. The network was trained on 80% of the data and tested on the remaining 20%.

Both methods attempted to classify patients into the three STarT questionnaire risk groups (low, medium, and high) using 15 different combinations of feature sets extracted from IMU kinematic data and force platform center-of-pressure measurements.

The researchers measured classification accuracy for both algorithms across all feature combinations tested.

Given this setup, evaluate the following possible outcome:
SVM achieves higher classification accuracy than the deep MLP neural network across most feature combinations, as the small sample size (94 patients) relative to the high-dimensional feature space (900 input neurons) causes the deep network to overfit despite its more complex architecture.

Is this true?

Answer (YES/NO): NO